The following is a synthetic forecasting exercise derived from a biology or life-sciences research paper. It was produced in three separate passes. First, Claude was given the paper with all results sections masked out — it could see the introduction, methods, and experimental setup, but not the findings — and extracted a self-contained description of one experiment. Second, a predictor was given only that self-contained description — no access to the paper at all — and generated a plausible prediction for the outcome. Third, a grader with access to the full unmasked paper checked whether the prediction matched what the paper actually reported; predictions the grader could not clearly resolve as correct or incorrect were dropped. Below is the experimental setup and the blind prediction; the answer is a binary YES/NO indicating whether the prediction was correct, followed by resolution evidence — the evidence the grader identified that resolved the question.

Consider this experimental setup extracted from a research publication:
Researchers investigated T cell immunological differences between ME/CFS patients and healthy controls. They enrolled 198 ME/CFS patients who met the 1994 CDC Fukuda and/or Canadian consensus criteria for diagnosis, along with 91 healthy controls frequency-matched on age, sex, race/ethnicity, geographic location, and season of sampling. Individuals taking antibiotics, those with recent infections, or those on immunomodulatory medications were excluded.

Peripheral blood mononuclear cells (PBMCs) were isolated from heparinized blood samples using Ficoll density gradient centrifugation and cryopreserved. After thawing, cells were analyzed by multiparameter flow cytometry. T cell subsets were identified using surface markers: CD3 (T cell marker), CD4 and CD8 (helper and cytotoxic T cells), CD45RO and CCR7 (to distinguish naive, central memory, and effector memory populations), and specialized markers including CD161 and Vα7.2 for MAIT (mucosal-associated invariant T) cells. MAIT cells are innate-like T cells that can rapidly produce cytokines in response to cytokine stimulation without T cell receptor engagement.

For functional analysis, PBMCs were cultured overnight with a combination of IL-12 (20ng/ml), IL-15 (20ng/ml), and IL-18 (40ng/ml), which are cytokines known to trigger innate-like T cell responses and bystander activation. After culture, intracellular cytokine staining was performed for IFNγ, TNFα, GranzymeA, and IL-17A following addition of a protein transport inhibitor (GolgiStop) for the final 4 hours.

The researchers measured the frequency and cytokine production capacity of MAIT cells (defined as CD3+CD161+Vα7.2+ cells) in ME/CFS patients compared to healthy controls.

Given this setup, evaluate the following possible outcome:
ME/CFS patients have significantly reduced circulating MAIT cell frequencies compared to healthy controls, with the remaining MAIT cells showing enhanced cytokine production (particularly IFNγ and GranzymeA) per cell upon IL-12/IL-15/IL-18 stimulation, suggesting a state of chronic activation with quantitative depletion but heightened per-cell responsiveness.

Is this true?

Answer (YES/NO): NO